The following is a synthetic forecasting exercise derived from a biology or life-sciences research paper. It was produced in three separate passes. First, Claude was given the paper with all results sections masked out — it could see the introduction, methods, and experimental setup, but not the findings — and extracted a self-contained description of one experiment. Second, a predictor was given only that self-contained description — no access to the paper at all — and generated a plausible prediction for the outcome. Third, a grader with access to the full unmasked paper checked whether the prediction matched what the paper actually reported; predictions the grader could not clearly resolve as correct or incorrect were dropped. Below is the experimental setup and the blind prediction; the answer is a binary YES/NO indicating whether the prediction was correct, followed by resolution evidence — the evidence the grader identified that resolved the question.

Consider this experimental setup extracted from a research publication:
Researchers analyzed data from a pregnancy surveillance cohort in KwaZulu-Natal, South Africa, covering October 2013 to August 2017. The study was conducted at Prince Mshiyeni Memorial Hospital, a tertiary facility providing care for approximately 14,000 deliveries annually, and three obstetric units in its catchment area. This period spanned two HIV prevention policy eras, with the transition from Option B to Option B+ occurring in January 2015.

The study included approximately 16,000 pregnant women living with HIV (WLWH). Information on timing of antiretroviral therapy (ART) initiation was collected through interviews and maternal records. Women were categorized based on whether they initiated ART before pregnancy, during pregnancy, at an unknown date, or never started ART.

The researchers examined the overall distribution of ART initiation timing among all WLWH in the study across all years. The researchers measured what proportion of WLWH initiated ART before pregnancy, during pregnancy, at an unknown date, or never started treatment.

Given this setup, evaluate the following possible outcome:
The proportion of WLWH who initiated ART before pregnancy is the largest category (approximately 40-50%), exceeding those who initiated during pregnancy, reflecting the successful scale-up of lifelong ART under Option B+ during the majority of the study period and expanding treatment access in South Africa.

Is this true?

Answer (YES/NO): NO